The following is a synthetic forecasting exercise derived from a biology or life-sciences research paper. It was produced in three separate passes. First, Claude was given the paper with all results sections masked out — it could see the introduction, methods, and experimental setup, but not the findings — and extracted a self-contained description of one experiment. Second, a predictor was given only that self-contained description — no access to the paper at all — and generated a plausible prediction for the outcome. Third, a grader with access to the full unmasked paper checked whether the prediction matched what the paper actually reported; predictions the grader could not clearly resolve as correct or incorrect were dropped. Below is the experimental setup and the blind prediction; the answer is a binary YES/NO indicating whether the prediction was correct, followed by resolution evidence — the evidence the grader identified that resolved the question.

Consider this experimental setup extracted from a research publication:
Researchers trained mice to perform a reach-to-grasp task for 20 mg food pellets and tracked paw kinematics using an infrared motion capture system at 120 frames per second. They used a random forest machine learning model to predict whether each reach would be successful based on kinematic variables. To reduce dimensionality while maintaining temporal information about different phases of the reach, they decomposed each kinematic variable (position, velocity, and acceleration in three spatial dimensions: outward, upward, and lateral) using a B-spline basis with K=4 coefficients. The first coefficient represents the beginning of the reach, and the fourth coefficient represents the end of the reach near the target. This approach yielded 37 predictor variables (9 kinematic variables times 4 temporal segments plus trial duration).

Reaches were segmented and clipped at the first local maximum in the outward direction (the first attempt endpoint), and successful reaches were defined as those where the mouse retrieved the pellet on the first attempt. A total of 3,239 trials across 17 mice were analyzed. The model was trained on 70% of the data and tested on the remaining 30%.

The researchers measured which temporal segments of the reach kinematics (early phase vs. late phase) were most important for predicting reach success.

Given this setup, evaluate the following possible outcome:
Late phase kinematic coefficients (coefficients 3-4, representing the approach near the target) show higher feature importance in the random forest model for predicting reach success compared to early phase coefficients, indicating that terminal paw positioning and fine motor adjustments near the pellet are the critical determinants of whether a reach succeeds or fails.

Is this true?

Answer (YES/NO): YES